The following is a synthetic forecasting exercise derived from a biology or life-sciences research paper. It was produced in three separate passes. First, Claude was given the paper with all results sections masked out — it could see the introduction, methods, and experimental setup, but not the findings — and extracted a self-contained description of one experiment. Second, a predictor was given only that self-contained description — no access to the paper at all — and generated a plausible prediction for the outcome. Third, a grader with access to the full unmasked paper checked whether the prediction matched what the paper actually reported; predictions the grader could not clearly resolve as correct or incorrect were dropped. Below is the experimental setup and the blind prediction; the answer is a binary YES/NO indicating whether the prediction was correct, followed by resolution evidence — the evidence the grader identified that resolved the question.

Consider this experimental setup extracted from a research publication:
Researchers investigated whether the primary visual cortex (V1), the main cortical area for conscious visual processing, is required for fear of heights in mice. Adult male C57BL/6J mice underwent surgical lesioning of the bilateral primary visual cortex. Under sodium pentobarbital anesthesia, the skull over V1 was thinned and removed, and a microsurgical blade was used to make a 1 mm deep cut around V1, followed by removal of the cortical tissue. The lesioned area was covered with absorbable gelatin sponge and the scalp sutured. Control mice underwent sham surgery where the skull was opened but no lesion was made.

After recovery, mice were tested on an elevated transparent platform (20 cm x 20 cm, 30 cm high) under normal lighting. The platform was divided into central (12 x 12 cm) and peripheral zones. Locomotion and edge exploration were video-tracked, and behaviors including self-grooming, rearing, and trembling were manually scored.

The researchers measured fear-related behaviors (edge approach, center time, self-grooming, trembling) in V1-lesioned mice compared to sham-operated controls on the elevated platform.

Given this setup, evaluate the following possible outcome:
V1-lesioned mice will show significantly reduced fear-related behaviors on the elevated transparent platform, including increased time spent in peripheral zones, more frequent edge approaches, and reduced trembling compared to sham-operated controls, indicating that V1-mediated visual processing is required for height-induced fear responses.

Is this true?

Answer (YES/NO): NO